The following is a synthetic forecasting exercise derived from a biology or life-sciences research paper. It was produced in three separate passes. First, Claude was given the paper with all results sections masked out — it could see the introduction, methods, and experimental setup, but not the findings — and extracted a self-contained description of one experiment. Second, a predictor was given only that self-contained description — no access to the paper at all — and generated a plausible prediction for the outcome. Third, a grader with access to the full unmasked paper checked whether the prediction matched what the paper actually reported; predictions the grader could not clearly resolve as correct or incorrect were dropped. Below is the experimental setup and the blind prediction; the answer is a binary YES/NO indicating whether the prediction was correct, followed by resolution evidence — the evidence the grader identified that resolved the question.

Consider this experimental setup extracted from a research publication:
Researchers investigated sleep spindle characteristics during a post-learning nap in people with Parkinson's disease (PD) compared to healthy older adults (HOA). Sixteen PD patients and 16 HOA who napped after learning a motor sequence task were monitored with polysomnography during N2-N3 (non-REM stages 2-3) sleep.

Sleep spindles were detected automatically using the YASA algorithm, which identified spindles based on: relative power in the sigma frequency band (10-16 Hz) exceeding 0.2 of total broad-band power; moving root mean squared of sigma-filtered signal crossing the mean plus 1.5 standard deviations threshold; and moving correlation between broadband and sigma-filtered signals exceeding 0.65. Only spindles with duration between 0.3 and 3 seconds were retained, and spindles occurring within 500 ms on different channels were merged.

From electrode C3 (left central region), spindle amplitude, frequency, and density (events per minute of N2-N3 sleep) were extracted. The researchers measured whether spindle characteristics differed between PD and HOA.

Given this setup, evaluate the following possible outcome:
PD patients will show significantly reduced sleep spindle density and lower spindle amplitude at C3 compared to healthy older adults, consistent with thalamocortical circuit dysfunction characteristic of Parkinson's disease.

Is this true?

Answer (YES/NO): NO